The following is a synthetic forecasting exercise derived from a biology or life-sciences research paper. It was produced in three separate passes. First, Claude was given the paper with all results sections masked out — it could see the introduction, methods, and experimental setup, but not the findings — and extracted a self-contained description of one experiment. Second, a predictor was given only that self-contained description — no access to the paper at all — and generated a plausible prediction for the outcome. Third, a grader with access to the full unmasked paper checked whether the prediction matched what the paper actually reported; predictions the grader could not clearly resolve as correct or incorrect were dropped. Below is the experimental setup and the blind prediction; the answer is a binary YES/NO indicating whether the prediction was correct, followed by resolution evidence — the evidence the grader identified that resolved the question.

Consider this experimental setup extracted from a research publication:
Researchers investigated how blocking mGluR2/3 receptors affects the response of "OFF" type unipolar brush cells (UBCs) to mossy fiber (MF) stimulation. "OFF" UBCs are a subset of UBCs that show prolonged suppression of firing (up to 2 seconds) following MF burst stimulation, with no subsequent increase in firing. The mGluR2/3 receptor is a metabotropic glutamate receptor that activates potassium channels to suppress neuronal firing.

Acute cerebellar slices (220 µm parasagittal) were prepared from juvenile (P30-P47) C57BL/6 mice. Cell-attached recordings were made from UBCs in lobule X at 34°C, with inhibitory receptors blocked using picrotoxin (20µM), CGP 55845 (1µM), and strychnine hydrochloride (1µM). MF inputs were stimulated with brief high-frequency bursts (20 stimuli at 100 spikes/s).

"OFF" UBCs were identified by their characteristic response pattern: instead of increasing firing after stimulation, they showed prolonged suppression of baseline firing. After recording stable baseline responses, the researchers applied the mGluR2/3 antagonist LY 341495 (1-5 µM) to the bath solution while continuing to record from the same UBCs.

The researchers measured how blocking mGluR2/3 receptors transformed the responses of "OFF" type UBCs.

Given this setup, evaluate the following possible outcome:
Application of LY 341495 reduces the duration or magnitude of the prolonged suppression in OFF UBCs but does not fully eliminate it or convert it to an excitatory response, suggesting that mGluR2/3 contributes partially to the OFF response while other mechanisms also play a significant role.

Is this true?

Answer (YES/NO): NO